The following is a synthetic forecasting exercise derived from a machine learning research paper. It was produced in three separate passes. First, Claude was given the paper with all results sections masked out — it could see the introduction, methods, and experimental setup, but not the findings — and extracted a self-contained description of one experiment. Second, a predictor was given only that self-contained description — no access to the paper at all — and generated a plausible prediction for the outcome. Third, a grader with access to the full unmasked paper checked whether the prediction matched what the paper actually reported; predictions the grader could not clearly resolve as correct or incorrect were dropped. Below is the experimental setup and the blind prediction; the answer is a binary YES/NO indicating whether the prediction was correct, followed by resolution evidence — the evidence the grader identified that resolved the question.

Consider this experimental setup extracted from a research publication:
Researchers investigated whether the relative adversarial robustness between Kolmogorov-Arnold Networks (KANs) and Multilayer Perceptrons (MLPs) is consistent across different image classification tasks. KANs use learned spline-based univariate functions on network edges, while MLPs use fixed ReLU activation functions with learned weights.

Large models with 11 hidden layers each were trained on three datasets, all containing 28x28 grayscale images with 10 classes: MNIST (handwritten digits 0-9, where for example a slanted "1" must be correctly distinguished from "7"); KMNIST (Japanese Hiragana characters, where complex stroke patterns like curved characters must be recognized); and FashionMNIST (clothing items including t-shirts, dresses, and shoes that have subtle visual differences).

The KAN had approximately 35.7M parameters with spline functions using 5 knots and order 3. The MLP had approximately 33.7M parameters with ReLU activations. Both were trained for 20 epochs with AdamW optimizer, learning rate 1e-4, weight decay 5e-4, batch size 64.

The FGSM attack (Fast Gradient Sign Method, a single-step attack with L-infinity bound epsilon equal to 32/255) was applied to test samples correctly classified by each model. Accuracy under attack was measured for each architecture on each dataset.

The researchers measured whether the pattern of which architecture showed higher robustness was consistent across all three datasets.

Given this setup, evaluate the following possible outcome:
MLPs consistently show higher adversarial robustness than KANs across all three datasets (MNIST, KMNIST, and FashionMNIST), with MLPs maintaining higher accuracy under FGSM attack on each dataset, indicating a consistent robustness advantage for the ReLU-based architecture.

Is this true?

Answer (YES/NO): NO